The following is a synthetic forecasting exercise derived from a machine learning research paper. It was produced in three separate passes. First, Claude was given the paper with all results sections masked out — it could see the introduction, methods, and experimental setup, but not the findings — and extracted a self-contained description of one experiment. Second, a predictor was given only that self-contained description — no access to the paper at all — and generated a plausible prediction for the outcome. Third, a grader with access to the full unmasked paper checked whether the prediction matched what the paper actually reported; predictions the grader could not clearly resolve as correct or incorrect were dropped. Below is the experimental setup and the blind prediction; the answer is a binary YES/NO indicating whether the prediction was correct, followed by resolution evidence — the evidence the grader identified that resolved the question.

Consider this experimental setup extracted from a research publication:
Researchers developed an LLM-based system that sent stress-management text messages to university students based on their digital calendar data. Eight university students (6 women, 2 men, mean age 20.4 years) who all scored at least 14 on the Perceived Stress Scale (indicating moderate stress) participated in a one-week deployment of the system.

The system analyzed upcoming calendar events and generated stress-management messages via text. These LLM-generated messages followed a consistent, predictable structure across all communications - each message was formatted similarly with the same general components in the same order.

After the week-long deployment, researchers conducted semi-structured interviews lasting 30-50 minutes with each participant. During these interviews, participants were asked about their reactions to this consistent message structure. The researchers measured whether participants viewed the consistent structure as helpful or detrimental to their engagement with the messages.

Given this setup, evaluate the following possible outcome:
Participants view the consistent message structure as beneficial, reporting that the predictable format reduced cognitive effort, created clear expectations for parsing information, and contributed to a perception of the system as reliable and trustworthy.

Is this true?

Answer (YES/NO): NO